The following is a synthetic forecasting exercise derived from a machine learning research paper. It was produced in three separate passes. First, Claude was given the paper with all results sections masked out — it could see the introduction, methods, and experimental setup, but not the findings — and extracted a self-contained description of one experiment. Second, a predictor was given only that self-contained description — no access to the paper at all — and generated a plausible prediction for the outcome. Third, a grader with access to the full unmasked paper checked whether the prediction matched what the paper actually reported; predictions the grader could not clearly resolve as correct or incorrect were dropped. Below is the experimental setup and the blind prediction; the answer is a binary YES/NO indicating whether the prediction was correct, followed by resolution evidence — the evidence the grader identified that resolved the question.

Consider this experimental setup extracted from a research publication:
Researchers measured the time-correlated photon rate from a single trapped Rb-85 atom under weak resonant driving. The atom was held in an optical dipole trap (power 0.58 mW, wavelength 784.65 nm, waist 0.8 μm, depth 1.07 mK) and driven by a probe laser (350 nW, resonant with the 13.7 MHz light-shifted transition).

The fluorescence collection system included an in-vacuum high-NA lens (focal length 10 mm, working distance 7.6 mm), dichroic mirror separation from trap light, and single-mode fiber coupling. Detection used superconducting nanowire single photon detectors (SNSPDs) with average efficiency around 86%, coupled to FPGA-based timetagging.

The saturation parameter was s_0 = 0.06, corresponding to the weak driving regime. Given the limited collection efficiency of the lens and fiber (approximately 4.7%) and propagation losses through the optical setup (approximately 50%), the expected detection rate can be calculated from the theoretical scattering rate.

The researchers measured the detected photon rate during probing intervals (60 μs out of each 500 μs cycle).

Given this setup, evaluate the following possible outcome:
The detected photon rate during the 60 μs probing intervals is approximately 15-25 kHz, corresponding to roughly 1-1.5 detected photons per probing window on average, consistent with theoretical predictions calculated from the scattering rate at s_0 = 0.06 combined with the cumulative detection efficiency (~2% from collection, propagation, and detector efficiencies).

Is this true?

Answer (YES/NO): YES